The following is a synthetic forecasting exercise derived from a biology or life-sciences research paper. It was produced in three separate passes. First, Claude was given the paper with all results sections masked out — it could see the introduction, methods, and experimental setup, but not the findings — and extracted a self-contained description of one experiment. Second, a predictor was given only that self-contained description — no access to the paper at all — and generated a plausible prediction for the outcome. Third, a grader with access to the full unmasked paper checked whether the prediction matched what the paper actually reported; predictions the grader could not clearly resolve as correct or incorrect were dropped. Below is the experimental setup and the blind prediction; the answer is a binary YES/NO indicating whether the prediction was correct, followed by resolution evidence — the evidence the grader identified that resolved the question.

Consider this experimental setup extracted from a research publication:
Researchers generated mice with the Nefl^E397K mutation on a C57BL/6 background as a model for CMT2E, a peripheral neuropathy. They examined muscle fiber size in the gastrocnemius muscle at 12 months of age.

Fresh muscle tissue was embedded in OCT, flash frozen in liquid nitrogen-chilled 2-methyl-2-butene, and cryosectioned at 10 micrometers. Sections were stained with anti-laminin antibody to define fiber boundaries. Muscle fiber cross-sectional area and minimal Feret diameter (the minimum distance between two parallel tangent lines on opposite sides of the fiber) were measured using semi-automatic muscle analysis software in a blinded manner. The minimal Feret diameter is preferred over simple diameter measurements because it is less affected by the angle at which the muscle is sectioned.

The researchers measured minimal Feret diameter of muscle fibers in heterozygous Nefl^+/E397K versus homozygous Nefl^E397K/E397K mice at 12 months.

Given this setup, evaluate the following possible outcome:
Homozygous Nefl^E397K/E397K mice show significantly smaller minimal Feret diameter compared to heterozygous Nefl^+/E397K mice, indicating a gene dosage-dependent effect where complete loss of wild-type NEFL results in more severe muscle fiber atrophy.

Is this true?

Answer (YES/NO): NO